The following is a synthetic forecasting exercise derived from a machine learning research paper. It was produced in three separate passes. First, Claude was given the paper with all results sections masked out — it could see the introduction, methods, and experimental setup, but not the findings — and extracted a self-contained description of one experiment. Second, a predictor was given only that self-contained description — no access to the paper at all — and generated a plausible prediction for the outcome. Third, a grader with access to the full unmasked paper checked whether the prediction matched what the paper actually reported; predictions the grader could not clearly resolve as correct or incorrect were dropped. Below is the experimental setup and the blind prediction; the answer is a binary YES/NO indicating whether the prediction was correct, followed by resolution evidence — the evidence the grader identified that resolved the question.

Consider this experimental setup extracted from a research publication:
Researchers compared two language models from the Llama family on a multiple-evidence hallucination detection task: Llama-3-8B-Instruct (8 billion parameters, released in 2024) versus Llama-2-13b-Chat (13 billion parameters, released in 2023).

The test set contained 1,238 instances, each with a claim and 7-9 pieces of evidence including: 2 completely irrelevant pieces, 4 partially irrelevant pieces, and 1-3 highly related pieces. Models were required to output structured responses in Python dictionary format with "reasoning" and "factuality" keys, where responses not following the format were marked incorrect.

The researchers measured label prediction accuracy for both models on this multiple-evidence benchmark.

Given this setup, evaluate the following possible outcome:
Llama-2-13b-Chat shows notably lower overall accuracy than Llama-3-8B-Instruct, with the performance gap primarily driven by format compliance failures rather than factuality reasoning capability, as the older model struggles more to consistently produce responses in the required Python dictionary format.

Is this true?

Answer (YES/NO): NO